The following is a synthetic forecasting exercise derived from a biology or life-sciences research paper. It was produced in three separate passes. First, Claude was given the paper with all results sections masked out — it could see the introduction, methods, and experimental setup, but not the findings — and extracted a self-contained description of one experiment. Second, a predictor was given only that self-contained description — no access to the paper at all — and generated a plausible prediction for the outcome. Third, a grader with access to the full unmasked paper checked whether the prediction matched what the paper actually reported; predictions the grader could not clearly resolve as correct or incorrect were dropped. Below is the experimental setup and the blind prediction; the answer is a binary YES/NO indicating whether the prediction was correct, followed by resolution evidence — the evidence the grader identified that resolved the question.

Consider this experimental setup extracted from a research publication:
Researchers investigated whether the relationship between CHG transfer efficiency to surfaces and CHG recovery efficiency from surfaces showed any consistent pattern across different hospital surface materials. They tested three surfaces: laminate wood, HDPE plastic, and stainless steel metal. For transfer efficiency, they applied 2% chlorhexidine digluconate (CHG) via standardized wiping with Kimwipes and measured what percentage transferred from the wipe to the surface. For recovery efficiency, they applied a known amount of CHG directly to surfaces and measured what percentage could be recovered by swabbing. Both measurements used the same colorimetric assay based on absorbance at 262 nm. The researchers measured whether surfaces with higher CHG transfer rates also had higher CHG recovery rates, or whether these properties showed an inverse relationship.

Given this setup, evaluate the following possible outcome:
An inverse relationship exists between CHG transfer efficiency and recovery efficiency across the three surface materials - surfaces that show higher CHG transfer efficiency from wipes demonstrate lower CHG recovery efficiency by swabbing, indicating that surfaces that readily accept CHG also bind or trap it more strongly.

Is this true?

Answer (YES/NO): YES